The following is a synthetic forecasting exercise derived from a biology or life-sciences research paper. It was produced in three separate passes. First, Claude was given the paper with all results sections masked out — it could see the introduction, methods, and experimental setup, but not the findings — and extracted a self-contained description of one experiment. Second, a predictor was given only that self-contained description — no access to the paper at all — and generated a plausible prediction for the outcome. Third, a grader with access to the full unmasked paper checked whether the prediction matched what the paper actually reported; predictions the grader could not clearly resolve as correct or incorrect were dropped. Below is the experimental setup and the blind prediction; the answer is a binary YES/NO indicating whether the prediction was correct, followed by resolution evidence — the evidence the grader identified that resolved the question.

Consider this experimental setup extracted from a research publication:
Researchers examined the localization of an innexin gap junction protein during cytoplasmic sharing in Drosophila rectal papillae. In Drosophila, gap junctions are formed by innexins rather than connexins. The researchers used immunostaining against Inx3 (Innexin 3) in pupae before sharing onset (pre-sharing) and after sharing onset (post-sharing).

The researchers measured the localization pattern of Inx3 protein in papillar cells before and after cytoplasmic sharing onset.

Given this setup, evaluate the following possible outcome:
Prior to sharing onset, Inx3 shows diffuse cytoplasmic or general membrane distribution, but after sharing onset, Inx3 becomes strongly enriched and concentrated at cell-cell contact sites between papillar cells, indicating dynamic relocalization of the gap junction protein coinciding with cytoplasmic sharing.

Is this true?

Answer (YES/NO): YES